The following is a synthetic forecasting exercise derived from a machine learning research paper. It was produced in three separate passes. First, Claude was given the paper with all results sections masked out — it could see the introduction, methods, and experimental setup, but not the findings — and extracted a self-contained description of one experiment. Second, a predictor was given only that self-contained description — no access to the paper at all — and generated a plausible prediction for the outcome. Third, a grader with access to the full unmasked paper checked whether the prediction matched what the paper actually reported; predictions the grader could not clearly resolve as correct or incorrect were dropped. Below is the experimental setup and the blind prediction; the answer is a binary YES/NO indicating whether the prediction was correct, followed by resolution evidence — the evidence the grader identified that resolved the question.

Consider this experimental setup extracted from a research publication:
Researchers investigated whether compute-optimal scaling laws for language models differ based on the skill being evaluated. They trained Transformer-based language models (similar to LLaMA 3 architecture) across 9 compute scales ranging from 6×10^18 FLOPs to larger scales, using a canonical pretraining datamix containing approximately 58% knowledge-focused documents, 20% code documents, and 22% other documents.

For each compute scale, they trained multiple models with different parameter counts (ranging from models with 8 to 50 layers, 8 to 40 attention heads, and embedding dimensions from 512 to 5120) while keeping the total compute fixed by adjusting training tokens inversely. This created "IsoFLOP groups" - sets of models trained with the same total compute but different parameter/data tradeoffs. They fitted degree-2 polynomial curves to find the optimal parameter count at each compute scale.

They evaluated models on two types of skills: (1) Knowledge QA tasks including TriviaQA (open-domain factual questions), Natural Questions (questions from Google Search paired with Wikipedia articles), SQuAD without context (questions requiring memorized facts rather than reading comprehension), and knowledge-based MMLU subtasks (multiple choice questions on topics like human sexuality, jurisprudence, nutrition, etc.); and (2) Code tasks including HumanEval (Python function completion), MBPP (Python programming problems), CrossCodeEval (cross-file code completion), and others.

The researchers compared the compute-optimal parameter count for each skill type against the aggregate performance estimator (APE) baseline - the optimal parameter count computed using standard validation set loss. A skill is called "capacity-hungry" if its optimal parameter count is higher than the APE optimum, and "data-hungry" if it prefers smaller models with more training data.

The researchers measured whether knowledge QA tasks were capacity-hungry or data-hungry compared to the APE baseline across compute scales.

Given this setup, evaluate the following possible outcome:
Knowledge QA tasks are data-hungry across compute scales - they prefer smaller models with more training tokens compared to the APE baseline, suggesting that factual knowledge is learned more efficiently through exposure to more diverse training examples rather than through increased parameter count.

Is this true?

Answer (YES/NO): NO